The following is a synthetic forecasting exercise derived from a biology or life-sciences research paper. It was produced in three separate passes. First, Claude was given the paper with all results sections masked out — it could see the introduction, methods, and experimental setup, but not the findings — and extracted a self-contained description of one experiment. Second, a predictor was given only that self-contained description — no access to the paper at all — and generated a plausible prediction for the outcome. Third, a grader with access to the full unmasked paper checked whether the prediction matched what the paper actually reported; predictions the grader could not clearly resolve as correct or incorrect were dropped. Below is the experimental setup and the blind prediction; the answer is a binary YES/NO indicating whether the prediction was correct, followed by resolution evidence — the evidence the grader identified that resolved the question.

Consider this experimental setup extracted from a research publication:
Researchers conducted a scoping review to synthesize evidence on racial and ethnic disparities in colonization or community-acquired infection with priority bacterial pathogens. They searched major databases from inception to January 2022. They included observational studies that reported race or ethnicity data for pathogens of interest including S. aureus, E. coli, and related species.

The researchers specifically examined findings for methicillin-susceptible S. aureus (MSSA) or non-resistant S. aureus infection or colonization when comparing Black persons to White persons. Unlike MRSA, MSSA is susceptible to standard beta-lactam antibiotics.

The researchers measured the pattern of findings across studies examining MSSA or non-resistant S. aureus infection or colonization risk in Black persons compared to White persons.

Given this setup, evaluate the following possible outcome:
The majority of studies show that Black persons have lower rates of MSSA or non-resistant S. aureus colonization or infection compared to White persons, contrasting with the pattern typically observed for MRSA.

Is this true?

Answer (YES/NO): NO